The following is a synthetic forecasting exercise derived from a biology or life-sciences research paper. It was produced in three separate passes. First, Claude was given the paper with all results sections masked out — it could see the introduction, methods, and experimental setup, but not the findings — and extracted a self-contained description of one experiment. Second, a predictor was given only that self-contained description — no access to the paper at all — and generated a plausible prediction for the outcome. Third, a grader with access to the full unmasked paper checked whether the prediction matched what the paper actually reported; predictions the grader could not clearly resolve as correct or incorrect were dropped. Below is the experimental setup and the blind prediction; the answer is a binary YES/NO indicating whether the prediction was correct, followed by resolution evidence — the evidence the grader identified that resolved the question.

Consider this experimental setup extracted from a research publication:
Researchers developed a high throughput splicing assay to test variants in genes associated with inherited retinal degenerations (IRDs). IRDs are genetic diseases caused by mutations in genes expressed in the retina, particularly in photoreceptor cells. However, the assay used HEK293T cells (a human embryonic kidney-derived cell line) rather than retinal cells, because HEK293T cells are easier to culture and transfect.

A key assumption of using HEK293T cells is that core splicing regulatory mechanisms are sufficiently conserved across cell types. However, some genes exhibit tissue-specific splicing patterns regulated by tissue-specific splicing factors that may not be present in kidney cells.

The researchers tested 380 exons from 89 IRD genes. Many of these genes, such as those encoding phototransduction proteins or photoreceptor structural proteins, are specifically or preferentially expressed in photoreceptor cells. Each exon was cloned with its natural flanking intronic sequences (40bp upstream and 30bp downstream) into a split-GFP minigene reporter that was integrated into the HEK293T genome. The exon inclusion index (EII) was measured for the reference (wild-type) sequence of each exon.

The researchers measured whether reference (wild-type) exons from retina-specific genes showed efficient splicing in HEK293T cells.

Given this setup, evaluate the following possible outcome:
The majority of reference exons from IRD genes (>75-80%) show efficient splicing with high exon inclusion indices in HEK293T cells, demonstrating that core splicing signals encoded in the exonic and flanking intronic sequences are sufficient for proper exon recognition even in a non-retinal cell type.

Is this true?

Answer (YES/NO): YES